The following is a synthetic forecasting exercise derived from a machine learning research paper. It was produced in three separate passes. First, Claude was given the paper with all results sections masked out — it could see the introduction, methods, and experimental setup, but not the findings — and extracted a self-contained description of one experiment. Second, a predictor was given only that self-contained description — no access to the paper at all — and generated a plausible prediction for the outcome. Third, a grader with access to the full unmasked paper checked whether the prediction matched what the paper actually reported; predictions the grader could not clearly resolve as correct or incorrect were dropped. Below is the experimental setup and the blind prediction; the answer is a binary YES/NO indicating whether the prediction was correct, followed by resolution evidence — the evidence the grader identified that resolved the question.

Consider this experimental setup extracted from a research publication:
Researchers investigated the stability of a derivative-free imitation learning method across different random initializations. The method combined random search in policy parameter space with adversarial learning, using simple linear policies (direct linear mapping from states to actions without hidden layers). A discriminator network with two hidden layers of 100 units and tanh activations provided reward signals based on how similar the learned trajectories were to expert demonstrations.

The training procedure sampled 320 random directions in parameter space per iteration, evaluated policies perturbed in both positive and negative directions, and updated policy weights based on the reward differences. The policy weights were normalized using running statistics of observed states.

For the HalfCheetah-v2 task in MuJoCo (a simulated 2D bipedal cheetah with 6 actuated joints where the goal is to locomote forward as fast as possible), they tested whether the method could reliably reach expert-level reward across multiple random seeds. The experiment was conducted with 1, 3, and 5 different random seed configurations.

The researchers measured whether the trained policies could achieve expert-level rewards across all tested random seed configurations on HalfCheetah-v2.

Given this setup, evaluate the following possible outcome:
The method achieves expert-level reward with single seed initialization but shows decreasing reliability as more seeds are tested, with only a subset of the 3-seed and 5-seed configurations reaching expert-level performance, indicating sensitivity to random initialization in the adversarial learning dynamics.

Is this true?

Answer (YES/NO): NO